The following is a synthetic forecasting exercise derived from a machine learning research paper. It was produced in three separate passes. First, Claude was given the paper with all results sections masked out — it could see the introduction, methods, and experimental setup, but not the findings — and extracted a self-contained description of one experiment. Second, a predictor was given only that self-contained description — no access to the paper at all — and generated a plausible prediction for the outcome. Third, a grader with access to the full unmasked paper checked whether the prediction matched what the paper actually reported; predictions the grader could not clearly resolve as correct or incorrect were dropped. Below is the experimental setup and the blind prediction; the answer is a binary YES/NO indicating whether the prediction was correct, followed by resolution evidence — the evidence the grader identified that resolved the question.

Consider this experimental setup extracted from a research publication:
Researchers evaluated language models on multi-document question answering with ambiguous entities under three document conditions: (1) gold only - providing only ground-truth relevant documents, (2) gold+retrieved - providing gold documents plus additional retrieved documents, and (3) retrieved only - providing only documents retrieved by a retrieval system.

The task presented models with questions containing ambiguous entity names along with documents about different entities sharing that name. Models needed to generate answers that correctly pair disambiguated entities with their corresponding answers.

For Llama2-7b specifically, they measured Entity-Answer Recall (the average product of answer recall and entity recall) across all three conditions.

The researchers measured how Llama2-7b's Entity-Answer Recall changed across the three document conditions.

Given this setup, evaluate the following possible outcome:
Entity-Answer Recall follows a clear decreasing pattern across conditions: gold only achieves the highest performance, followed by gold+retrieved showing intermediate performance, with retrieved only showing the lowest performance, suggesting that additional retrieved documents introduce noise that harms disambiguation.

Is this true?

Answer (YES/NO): YES